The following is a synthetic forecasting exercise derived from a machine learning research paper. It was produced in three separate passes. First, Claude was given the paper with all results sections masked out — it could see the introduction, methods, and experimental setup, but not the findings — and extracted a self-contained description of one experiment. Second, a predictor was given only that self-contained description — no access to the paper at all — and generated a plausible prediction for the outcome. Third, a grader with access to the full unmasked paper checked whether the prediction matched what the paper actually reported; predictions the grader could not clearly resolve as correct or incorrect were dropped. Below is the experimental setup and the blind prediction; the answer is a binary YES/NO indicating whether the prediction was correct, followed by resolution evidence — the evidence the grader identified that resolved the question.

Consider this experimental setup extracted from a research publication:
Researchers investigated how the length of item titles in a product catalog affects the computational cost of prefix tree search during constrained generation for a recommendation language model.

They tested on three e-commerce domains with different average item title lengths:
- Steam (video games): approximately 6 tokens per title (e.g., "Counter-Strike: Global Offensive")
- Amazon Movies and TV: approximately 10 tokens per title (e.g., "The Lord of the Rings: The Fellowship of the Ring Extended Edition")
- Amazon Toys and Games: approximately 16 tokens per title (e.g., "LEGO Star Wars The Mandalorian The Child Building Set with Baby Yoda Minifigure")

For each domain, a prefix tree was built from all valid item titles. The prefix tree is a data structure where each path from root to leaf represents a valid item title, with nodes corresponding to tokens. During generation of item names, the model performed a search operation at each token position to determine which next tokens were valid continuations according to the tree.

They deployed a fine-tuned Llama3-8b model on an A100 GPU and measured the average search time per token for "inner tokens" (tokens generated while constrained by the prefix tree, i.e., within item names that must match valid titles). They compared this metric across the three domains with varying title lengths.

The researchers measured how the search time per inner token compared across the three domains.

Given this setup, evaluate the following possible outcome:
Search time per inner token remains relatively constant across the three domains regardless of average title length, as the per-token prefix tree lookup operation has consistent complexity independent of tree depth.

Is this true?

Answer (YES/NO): NO